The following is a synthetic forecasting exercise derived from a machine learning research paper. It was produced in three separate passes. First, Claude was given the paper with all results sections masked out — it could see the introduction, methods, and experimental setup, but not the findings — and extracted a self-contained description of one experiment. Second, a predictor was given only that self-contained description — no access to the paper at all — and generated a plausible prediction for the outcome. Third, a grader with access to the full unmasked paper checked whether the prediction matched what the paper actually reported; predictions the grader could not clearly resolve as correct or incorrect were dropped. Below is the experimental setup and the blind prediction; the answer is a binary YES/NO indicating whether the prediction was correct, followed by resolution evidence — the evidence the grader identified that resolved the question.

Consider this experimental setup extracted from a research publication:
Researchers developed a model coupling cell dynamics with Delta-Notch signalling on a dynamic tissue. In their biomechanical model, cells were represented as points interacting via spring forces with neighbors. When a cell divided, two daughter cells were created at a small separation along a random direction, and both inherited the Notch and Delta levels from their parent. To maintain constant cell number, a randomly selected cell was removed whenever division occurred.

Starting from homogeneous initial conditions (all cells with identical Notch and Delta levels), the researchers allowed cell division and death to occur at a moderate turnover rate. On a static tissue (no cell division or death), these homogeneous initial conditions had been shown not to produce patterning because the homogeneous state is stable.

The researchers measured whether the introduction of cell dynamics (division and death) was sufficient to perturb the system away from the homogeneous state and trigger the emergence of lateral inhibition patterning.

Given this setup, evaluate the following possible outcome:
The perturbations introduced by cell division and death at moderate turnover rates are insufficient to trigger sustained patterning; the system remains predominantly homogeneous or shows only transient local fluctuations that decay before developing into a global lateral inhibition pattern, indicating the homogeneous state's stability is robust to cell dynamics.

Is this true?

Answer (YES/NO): NO